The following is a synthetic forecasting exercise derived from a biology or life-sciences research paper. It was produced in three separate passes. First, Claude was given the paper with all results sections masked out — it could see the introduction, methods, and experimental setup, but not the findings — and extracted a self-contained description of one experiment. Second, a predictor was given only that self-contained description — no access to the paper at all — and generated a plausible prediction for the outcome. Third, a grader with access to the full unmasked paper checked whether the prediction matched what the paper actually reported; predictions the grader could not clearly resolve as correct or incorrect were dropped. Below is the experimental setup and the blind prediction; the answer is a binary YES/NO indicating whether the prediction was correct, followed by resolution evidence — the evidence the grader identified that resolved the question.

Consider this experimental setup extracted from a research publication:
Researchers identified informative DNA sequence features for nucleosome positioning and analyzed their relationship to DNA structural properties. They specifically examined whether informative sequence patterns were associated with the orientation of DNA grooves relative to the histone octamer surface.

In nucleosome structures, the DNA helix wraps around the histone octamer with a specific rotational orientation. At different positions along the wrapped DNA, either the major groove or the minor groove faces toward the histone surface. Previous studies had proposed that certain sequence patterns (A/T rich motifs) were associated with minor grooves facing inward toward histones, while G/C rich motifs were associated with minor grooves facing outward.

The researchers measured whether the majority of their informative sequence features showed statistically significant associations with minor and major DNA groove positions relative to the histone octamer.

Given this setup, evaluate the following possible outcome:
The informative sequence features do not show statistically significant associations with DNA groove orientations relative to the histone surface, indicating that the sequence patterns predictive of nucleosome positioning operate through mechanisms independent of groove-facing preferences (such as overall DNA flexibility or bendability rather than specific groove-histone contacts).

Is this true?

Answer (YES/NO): NO